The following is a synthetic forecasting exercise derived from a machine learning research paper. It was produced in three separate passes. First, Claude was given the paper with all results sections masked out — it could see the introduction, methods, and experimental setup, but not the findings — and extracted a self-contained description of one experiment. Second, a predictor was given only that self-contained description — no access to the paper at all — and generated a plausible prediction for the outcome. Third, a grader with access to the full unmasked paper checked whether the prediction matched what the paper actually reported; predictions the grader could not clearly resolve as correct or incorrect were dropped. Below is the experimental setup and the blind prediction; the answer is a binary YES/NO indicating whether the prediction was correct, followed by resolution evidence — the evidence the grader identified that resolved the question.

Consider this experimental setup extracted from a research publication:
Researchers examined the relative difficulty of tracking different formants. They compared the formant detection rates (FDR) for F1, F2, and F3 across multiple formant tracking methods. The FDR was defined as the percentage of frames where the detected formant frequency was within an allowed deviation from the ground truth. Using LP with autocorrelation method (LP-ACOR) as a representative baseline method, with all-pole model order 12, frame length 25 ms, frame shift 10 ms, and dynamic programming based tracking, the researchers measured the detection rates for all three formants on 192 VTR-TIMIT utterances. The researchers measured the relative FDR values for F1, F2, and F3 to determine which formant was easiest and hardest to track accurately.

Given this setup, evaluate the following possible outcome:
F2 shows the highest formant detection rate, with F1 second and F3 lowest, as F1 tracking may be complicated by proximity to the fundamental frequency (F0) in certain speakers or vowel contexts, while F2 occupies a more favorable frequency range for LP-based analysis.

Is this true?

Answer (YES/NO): NO